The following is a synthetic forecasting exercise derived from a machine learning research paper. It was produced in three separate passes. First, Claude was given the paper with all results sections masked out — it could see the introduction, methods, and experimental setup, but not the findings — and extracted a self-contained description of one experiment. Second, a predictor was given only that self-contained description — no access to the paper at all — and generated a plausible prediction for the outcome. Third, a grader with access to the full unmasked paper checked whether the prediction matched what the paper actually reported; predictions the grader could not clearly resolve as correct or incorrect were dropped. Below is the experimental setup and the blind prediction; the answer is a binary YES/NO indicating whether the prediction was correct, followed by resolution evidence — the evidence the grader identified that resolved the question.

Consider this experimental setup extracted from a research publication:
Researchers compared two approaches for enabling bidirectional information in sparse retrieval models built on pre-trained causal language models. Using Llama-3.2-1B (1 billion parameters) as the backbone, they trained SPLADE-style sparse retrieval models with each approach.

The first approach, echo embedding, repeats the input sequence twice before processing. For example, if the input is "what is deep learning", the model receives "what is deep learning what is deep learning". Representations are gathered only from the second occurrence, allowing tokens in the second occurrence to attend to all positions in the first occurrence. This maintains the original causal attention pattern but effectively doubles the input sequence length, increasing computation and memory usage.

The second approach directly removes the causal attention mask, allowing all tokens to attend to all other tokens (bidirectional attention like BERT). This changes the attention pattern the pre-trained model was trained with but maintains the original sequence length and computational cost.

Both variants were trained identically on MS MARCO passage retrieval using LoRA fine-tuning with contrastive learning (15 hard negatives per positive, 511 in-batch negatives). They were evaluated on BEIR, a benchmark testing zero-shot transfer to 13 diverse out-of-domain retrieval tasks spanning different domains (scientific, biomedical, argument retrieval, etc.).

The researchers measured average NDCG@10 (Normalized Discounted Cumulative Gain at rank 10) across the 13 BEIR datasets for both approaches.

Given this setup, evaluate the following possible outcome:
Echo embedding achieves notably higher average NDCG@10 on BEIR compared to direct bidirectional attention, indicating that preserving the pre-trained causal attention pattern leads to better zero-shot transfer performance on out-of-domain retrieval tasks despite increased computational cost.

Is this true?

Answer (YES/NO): NO